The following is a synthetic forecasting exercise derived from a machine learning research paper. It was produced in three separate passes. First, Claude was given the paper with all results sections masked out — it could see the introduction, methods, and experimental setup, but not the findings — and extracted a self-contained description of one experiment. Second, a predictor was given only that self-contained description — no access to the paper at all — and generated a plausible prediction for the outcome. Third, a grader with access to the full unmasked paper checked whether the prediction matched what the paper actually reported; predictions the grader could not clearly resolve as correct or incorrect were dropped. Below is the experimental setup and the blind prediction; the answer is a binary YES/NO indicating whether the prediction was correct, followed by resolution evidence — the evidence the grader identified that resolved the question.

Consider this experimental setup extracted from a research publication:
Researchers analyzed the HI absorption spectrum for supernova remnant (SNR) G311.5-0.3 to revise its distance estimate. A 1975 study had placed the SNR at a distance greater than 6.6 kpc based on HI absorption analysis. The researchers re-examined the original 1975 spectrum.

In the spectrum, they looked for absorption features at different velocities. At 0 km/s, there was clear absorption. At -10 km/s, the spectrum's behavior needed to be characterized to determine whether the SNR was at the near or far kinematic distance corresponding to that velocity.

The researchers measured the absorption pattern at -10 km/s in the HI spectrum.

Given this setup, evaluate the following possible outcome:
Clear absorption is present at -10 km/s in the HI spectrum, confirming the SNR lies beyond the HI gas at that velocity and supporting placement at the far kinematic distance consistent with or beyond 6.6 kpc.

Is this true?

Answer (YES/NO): NO